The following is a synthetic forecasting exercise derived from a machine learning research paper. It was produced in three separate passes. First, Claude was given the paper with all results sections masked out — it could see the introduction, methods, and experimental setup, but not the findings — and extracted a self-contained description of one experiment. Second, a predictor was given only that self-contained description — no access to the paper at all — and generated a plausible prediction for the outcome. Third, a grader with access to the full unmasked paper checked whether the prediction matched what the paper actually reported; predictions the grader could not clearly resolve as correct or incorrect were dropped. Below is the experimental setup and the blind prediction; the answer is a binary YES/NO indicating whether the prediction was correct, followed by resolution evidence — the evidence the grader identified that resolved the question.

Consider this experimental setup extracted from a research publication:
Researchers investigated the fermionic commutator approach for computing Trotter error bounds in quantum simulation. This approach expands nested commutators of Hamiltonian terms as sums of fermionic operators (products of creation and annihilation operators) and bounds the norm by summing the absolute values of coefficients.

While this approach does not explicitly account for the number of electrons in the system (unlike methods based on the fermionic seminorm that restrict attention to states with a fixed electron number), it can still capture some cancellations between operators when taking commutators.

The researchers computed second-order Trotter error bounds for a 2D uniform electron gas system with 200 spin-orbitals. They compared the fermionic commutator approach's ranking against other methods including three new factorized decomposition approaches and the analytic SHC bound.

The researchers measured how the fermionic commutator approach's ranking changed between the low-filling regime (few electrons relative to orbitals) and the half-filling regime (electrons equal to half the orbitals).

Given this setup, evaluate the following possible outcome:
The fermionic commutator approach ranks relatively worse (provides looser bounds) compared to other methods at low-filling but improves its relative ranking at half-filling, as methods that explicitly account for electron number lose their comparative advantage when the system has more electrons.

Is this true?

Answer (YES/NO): YES